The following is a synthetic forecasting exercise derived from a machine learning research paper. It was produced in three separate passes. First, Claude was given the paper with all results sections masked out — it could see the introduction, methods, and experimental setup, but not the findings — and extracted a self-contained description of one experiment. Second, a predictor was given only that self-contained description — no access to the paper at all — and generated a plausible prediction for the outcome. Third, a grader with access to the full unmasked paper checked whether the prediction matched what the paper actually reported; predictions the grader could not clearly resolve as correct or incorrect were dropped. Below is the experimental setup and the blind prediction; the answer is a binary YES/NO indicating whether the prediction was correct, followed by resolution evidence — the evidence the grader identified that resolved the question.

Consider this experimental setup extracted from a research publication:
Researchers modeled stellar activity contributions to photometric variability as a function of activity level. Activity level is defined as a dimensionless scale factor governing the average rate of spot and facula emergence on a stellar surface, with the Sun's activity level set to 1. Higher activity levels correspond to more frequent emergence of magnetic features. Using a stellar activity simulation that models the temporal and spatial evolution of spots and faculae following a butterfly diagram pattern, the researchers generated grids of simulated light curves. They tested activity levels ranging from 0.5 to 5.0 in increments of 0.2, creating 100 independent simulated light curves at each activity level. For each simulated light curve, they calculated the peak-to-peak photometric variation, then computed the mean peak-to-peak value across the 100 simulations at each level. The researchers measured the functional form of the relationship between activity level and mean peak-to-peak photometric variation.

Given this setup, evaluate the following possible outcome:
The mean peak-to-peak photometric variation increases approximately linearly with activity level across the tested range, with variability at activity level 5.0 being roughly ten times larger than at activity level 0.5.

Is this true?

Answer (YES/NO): NO